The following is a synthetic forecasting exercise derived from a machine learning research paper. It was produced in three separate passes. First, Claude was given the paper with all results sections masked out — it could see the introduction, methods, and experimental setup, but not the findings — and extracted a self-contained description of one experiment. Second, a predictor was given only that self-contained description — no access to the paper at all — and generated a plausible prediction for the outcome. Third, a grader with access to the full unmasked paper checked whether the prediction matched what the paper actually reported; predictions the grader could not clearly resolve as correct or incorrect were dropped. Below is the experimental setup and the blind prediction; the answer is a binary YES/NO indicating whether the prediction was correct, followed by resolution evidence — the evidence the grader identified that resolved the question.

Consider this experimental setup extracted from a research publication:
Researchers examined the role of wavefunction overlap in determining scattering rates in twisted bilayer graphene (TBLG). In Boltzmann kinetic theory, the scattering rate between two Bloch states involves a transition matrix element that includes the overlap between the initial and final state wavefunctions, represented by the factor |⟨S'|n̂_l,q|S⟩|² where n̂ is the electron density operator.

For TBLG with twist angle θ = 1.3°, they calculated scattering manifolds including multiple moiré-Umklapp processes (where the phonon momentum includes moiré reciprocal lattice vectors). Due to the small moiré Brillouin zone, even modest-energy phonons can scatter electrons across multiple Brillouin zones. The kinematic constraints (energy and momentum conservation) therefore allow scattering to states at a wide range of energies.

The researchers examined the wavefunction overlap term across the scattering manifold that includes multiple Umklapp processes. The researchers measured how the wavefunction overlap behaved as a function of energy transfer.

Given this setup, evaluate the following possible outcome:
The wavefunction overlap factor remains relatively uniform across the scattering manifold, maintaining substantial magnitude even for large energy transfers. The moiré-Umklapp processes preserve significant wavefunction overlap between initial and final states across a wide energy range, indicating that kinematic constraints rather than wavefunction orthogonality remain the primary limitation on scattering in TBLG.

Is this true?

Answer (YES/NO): NO